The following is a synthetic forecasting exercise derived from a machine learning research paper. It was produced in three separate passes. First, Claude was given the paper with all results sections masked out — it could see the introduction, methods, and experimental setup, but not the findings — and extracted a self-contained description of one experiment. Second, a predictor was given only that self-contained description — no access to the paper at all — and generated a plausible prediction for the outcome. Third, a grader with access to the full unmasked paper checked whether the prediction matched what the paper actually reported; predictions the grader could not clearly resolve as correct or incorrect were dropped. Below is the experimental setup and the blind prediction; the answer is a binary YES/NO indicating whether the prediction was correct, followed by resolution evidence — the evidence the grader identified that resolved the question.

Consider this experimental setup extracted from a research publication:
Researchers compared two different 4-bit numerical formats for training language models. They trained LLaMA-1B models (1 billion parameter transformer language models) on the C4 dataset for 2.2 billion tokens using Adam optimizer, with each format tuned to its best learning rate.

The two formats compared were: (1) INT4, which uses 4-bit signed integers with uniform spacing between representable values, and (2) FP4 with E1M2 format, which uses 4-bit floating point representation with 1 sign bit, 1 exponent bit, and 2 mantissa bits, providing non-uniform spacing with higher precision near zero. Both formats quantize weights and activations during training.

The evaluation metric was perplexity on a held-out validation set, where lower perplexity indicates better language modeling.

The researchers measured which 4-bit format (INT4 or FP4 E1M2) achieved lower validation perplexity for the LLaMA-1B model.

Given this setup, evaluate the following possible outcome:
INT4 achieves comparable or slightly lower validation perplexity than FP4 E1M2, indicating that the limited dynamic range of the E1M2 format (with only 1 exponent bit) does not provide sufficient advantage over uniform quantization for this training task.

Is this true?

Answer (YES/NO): YES